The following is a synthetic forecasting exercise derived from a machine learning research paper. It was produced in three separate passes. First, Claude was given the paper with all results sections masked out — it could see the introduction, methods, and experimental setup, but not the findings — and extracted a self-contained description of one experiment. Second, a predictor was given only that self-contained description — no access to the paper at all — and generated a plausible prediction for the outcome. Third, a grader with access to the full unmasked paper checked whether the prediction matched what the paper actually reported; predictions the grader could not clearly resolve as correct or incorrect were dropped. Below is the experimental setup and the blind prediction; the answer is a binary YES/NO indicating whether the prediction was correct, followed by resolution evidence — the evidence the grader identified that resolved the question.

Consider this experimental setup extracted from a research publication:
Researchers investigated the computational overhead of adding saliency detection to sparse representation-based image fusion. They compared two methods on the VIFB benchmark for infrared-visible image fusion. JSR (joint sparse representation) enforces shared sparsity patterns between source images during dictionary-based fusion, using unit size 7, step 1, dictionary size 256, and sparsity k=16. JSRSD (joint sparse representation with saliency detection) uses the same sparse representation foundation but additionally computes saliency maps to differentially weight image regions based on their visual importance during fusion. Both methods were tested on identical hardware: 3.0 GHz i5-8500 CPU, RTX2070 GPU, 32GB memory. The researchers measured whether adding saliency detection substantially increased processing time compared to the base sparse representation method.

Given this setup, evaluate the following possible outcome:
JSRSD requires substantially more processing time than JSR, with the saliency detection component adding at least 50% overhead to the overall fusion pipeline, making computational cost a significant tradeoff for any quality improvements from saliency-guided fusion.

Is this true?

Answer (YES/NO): YES